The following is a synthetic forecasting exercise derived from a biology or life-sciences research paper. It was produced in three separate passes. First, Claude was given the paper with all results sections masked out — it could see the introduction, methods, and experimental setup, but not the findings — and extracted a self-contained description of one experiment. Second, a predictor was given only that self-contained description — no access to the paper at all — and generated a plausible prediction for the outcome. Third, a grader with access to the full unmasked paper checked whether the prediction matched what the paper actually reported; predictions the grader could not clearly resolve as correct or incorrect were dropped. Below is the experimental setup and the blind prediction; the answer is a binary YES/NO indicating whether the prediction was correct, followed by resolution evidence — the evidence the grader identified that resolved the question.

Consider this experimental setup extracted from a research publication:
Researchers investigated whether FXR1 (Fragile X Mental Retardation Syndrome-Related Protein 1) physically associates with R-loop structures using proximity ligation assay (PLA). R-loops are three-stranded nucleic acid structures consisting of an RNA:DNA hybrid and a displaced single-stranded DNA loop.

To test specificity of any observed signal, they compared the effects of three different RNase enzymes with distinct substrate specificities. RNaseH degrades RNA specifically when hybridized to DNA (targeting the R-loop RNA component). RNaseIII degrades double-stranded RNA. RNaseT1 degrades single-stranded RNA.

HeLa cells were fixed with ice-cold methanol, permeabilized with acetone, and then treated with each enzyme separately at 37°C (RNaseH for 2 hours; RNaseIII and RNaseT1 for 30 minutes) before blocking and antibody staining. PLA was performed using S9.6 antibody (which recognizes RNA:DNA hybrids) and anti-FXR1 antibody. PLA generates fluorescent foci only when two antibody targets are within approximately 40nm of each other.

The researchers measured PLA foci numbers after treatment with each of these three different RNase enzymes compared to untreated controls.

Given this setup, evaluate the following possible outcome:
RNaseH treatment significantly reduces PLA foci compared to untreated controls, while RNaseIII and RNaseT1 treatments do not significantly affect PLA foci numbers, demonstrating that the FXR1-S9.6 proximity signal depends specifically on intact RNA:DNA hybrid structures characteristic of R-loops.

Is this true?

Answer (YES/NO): NO